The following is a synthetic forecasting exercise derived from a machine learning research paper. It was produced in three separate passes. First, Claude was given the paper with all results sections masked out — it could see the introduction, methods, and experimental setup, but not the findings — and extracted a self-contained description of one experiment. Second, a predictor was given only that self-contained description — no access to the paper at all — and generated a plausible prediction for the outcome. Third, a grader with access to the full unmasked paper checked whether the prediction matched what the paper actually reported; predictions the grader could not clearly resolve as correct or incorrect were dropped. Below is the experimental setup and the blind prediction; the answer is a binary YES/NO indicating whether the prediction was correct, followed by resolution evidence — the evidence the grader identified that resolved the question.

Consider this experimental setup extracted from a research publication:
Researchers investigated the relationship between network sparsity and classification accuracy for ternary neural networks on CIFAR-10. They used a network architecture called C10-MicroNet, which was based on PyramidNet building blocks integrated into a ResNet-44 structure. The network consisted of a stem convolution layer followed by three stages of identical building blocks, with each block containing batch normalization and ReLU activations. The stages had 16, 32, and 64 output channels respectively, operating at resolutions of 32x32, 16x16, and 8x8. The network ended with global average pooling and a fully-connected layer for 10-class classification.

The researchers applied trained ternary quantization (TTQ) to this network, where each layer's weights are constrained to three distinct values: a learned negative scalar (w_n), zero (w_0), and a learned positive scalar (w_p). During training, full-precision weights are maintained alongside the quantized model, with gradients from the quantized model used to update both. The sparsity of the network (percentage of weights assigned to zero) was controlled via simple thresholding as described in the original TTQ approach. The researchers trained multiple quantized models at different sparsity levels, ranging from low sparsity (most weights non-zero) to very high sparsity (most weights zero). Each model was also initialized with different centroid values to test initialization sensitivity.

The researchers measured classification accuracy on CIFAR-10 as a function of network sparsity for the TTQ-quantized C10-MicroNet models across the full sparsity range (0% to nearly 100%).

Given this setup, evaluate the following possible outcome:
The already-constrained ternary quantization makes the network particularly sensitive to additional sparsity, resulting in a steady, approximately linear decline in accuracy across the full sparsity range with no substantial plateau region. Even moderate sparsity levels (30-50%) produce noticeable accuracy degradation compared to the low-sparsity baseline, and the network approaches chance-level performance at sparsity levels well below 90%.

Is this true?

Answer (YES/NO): NO